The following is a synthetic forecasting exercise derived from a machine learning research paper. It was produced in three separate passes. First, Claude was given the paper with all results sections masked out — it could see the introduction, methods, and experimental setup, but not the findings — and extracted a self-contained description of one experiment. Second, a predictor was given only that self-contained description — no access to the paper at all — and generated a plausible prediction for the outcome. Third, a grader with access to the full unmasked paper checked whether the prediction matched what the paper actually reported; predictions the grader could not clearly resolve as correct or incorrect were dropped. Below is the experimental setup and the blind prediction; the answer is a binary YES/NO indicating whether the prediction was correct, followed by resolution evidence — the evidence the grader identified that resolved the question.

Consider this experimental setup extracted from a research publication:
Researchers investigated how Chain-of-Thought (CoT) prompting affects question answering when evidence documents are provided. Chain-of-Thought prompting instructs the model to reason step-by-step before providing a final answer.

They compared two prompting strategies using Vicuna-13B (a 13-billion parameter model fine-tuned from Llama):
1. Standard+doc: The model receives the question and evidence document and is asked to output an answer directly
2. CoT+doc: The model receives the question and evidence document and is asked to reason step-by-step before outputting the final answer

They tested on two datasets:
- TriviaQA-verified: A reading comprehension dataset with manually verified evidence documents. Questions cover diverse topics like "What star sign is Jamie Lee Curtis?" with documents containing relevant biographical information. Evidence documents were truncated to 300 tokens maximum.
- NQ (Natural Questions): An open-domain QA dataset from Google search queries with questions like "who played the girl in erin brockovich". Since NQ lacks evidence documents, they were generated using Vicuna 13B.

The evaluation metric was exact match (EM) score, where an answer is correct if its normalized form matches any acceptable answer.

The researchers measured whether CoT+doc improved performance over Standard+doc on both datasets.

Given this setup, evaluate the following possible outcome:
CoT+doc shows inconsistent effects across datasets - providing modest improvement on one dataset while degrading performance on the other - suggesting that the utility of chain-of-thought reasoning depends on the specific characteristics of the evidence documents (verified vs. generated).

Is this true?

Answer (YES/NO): YES